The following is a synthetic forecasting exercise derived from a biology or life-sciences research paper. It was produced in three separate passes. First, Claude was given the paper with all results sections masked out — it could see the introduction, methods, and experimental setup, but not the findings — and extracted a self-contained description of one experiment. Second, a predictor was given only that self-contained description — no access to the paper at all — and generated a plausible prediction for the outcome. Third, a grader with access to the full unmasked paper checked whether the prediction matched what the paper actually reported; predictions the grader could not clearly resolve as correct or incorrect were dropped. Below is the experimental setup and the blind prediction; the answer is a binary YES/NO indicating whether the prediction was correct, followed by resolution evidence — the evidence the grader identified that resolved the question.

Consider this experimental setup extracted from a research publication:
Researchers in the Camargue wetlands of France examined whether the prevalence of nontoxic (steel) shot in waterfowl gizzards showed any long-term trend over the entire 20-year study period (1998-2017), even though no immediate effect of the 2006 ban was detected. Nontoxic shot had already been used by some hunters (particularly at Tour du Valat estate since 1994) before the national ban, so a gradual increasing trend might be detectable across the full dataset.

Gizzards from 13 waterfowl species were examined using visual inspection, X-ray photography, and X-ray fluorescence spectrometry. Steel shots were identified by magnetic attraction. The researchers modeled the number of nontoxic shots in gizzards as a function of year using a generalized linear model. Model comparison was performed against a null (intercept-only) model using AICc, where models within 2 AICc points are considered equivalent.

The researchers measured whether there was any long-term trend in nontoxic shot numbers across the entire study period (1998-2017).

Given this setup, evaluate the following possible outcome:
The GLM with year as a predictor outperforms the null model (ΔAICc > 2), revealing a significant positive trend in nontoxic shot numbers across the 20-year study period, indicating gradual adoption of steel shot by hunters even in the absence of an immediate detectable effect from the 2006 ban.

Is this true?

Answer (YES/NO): NO